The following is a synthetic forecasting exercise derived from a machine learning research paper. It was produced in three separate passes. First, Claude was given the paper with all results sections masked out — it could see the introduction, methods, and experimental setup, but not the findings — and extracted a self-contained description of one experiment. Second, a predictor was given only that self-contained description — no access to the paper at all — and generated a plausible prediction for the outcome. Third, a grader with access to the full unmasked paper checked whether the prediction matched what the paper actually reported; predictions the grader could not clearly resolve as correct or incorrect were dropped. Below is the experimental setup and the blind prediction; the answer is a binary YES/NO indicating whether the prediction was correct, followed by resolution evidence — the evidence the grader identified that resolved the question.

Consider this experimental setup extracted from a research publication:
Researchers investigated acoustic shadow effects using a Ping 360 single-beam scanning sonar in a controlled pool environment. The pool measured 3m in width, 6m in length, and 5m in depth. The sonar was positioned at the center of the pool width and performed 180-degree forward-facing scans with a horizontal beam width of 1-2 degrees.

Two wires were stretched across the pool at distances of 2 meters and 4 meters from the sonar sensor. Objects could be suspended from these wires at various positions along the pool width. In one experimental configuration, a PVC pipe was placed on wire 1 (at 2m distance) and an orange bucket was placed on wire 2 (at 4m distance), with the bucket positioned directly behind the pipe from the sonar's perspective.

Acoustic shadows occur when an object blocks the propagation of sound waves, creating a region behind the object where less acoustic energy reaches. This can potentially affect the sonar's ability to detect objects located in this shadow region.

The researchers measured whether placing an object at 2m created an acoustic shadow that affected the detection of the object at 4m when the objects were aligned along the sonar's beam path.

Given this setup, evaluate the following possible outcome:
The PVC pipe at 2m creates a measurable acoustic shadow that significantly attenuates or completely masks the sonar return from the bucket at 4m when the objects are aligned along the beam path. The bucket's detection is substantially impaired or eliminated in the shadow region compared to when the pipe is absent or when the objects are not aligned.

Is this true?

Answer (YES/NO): NO